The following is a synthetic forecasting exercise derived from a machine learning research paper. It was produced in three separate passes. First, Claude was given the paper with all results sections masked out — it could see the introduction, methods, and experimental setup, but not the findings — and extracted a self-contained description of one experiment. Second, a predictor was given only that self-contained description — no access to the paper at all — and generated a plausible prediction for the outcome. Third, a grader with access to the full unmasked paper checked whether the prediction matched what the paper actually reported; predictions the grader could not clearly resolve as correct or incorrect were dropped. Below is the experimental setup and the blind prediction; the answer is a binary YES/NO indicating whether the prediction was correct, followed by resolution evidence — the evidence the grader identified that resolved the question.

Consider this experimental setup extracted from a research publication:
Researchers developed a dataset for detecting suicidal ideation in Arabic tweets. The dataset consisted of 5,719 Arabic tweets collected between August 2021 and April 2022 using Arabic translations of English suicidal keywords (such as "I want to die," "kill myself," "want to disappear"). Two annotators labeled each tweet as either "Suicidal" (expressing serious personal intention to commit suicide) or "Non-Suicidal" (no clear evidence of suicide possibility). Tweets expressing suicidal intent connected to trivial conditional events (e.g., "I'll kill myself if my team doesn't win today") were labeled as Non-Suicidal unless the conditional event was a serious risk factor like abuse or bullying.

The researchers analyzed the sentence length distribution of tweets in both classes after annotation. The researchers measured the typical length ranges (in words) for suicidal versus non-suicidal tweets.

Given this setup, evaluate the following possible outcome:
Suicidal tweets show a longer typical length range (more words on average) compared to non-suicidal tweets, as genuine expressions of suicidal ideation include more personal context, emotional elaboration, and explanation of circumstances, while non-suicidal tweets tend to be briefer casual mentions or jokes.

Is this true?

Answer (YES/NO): NO